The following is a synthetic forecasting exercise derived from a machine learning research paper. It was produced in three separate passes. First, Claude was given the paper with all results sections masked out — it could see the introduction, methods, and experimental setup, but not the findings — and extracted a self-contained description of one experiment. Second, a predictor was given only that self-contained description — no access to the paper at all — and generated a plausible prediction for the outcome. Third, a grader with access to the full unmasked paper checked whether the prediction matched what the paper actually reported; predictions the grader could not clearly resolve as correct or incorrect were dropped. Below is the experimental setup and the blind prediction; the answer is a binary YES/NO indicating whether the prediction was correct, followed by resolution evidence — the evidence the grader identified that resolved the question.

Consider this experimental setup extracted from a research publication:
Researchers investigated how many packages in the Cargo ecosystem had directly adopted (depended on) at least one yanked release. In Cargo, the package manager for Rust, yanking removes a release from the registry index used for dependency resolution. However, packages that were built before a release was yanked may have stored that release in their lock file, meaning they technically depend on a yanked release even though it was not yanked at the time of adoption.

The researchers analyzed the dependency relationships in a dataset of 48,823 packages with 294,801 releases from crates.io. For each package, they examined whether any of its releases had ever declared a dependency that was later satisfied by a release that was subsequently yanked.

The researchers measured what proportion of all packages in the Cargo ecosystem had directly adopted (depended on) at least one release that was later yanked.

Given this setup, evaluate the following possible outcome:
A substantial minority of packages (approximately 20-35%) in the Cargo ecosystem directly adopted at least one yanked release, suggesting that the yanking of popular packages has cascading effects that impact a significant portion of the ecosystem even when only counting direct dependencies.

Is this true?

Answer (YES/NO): NO